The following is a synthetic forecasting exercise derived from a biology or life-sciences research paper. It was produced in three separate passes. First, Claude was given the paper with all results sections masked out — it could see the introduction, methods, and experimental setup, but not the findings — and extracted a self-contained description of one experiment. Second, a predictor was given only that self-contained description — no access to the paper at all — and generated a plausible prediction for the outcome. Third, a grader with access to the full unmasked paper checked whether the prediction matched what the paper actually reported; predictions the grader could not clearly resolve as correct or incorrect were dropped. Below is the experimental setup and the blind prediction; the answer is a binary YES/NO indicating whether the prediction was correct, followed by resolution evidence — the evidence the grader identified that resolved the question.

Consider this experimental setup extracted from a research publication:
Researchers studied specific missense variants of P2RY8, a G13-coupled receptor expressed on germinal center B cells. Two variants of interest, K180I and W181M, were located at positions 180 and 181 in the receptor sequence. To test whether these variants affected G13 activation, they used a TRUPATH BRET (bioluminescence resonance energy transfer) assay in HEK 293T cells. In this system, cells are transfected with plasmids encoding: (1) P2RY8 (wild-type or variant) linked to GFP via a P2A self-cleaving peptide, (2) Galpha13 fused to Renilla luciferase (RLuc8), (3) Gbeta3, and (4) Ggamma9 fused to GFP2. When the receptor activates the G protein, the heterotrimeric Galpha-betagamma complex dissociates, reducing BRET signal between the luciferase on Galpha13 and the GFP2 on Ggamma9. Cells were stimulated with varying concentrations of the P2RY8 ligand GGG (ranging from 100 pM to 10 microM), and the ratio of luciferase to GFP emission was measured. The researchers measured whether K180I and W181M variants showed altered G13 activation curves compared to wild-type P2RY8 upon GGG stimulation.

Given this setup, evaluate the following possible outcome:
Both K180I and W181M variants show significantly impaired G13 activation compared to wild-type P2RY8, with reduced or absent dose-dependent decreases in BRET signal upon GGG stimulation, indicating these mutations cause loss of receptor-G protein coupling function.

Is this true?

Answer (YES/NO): NO